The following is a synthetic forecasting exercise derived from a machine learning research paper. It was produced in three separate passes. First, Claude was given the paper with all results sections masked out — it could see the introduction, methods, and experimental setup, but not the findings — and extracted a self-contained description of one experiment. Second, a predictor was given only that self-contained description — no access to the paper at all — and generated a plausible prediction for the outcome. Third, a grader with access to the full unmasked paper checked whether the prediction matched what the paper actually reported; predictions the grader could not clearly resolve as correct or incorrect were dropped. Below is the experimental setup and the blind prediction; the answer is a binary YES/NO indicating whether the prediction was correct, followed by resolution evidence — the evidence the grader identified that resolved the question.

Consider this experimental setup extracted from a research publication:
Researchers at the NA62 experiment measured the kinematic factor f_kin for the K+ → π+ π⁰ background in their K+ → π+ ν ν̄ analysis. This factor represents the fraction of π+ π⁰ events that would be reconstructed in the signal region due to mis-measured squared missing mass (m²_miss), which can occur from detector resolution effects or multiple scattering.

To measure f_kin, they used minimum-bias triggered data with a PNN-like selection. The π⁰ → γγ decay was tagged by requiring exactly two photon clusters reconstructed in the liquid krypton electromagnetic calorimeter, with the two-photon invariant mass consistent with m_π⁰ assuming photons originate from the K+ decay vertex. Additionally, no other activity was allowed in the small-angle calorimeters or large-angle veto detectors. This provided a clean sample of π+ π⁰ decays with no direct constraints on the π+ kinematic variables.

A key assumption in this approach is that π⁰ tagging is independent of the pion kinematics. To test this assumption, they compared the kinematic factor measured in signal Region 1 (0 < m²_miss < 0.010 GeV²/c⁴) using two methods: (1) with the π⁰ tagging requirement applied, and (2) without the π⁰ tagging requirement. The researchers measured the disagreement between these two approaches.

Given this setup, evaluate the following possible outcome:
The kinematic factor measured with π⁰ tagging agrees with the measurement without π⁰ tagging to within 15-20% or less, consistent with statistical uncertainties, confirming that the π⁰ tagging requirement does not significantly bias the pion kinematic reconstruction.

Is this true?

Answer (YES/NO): NO